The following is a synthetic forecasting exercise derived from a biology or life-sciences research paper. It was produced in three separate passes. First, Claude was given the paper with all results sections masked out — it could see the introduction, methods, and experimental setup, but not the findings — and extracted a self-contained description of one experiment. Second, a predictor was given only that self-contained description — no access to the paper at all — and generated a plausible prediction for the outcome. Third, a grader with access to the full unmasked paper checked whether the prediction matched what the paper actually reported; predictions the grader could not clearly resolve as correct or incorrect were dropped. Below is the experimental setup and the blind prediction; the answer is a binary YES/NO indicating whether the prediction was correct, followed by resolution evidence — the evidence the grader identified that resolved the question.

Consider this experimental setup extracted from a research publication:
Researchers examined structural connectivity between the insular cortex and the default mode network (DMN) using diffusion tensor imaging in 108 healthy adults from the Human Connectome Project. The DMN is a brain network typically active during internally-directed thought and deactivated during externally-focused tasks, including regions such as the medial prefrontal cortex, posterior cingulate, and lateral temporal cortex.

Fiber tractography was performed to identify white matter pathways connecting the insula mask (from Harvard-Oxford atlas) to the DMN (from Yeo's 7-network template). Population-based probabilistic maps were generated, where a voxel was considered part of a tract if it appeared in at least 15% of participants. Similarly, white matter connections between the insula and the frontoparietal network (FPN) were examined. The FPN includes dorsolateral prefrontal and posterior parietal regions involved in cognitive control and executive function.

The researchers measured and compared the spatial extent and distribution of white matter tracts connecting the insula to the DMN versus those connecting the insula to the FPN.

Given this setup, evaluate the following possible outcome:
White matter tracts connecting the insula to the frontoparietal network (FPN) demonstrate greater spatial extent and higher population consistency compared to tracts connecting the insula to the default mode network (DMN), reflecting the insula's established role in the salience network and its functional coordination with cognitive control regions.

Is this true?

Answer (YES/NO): NO